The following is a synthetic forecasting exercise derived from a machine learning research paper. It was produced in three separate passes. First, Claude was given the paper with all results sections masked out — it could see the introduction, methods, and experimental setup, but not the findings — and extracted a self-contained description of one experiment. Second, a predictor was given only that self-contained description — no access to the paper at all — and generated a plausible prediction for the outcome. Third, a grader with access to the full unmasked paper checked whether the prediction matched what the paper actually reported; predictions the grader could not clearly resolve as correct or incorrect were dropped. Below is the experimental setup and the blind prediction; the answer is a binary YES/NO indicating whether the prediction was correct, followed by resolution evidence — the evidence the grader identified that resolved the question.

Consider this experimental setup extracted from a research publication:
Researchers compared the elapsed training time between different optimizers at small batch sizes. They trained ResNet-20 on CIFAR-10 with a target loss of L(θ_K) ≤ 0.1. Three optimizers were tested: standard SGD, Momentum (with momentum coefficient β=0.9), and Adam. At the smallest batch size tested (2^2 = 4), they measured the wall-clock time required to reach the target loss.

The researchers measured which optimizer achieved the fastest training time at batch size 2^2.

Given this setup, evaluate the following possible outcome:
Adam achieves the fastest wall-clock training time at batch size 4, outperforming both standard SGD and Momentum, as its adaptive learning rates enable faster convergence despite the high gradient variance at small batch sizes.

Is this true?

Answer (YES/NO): NO